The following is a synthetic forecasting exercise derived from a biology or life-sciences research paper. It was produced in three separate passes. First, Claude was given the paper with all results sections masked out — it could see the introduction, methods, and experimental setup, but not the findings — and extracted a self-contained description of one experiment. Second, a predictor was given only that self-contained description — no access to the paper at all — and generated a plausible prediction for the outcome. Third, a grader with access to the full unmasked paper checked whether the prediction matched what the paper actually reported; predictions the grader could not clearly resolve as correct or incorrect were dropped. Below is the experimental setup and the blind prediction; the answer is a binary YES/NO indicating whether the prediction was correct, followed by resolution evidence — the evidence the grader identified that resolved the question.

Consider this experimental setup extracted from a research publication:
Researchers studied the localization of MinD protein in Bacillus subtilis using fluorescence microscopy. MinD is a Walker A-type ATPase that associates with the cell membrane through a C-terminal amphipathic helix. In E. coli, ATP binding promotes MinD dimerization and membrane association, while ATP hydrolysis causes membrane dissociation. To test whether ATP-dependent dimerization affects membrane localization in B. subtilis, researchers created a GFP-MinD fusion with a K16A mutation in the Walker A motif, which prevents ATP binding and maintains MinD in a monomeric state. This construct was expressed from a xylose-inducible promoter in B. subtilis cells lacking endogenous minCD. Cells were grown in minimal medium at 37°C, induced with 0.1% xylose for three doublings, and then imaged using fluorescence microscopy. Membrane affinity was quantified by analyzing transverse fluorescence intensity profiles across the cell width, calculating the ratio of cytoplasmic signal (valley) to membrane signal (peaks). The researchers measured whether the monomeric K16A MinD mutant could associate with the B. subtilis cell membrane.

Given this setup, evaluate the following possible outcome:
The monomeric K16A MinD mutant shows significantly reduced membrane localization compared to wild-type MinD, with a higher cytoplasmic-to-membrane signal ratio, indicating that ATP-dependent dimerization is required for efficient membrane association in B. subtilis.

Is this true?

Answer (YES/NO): NO